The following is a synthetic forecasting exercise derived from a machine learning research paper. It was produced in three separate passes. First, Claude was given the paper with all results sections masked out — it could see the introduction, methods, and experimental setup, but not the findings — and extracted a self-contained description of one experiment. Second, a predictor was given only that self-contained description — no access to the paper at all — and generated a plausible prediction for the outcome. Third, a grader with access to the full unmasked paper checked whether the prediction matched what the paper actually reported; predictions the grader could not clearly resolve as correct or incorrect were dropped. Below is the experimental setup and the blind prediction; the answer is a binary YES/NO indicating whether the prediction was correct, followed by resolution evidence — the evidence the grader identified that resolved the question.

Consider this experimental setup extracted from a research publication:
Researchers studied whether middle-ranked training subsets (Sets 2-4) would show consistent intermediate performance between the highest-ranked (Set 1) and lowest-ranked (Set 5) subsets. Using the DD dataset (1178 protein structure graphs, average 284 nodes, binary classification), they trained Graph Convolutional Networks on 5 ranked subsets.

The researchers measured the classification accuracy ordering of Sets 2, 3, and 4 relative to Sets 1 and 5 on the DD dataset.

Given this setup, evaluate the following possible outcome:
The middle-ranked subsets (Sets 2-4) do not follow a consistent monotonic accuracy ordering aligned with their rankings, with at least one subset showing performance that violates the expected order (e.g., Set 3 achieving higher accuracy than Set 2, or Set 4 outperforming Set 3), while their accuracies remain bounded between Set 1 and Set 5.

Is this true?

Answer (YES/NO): NO